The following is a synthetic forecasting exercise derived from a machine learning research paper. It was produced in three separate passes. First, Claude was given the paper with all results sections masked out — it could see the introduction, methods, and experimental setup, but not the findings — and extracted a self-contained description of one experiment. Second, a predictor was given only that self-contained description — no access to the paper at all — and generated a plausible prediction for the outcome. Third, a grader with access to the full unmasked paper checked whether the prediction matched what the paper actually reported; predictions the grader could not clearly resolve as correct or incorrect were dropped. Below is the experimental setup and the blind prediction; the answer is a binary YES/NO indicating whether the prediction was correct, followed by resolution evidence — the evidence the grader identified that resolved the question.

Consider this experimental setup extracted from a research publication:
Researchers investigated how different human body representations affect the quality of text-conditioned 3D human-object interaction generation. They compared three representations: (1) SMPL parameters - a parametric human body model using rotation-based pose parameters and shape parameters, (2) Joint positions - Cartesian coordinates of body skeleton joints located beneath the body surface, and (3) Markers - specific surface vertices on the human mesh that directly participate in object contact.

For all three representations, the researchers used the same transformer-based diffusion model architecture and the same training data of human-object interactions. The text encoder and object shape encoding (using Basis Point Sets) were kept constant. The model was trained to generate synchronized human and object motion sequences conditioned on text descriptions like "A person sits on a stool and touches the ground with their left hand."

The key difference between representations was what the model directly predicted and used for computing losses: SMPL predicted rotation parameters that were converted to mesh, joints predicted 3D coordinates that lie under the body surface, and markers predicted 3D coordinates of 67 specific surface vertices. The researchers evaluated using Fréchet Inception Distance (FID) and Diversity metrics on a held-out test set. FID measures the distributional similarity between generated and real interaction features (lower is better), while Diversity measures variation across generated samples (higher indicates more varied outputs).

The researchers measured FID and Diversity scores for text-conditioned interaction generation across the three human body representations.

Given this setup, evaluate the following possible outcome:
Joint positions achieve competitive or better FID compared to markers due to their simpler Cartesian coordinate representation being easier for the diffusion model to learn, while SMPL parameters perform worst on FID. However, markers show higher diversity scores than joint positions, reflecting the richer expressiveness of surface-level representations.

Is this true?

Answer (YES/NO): NO